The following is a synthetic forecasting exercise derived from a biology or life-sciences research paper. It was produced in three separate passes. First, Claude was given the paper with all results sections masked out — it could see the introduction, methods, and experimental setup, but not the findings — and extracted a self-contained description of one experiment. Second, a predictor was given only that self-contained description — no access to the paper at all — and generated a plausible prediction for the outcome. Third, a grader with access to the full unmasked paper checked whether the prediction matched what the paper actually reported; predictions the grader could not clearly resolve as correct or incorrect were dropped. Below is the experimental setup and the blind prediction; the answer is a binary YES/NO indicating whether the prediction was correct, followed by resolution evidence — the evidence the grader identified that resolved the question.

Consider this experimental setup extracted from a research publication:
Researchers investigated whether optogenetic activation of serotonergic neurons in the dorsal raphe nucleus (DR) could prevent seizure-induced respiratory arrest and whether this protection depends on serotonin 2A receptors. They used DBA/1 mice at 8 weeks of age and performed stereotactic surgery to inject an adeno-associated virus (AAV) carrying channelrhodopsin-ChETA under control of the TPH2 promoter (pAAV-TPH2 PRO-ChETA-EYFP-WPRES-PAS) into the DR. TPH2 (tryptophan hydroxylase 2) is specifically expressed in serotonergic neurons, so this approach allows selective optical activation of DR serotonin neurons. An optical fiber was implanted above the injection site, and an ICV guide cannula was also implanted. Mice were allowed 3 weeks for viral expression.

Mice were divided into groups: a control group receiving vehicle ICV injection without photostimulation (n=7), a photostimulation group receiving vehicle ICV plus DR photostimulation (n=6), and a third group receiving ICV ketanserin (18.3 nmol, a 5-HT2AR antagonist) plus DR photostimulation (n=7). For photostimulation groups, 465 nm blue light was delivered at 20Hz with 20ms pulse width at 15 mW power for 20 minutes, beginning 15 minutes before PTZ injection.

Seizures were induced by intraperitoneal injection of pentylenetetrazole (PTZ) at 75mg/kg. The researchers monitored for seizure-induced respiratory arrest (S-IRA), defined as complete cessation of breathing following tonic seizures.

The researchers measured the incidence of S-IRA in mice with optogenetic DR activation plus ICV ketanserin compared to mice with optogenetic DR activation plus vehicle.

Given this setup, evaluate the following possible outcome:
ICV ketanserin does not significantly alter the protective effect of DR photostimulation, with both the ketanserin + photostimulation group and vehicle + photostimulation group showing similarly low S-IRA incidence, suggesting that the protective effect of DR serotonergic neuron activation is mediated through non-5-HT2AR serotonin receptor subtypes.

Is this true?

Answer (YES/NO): NO